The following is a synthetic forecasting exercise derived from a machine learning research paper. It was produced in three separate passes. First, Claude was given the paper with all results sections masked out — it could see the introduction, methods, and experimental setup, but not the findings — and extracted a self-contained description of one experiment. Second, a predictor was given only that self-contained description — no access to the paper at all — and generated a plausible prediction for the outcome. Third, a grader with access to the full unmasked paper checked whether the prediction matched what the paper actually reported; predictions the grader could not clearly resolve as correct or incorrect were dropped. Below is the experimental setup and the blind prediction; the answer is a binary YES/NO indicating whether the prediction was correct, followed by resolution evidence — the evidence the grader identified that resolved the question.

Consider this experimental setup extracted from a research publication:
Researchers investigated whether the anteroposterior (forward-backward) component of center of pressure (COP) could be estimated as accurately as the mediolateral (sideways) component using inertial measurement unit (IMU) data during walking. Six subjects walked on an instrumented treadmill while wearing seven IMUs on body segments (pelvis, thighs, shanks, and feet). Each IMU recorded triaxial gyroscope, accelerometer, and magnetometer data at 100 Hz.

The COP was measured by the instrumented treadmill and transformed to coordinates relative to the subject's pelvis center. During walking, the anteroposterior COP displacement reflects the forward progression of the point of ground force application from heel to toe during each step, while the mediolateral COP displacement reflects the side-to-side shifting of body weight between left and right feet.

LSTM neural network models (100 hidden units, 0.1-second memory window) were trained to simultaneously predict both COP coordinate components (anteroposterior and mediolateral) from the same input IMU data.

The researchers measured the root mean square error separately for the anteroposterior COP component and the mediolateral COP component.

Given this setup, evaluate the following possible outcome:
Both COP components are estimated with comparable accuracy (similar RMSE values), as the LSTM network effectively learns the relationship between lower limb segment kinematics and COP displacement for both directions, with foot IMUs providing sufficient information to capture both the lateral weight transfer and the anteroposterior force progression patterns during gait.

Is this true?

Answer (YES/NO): NO